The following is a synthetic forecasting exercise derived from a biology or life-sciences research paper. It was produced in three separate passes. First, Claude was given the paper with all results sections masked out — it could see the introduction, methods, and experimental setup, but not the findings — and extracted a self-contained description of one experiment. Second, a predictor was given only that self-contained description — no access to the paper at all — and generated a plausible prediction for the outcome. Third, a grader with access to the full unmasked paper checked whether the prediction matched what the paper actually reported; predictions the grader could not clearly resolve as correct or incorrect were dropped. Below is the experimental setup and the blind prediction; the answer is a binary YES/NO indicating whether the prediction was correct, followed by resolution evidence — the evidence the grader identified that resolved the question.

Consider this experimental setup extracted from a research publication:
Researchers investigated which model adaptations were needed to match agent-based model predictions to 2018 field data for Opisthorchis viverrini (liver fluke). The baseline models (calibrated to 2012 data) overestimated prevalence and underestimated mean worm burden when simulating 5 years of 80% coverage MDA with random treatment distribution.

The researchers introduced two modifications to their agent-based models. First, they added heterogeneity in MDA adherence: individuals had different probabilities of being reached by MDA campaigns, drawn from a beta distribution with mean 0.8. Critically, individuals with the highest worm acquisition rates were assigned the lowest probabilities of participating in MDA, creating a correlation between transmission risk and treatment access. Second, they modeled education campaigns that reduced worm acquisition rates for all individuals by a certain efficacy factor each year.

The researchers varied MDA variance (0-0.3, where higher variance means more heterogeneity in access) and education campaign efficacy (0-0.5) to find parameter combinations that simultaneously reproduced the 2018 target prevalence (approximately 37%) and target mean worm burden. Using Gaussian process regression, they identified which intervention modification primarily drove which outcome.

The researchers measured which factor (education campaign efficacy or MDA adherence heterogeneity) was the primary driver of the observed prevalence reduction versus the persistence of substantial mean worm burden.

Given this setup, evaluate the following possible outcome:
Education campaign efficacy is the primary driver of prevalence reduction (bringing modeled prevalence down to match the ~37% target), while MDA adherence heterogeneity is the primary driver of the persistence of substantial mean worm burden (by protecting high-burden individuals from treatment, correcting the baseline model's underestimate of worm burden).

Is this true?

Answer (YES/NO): YES